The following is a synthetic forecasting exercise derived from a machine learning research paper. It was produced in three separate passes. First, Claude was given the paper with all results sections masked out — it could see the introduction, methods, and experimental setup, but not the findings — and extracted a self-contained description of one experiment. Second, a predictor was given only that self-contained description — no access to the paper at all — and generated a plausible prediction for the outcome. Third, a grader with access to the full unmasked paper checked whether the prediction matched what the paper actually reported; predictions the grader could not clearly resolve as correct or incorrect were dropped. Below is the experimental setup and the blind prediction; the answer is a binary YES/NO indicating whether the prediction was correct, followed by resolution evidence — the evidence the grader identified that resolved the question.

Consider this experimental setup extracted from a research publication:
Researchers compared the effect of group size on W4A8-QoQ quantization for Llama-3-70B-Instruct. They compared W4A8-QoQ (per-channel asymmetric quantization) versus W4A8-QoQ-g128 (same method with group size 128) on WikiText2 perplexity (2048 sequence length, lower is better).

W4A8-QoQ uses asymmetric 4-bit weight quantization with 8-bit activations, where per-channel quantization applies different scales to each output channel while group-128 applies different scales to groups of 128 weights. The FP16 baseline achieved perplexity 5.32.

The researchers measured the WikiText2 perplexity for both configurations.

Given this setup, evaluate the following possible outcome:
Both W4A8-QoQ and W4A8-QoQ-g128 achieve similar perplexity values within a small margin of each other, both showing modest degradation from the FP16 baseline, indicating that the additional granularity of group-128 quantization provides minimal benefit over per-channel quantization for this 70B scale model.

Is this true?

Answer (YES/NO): NO